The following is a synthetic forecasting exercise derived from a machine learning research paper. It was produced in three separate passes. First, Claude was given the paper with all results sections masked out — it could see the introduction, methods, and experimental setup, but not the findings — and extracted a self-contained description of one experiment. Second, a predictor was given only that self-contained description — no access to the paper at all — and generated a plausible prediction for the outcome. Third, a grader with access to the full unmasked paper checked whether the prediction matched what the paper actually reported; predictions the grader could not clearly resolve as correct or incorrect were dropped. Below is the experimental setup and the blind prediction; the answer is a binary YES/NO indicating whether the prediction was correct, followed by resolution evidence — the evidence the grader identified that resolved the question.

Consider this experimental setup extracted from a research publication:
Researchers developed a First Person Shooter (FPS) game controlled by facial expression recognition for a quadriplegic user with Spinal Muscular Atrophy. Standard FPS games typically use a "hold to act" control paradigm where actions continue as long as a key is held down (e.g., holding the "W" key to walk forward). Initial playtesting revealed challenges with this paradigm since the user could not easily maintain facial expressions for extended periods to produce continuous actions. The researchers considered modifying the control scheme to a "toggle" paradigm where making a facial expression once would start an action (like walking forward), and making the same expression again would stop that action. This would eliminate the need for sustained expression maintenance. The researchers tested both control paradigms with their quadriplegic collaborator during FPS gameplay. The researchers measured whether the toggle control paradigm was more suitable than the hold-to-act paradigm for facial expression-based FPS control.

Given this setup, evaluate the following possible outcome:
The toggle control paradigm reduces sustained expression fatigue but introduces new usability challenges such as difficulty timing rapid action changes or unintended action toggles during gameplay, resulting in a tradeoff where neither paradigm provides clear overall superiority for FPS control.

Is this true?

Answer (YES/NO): NO